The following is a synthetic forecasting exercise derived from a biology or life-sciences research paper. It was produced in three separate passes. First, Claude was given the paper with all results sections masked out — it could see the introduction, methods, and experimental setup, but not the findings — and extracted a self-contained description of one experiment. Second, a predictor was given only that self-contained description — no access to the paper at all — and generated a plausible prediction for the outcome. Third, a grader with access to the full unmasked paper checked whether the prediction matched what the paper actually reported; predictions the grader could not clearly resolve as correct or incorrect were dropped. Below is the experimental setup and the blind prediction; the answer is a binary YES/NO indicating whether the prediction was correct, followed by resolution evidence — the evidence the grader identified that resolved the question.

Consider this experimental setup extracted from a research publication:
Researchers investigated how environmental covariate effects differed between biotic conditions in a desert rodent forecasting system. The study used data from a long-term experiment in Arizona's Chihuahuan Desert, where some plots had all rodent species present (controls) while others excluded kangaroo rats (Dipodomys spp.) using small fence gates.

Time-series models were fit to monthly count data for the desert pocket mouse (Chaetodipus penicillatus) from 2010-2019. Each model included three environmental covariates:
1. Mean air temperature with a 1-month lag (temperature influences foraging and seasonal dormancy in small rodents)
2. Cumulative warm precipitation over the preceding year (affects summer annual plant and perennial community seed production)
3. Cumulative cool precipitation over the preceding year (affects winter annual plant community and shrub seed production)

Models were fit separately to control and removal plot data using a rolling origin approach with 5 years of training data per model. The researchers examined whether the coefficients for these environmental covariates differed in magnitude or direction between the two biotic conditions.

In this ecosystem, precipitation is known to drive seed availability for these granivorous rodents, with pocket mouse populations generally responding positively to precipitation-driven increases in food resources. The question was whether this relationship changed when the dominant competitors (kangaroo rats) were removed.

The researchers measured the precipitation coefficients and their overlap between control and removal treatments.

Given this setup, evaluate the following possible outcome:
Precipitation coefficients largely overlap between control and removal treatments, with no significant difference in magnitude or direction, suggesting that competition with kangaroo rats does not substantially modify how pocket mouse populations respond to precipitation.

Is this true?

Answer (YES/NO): YES